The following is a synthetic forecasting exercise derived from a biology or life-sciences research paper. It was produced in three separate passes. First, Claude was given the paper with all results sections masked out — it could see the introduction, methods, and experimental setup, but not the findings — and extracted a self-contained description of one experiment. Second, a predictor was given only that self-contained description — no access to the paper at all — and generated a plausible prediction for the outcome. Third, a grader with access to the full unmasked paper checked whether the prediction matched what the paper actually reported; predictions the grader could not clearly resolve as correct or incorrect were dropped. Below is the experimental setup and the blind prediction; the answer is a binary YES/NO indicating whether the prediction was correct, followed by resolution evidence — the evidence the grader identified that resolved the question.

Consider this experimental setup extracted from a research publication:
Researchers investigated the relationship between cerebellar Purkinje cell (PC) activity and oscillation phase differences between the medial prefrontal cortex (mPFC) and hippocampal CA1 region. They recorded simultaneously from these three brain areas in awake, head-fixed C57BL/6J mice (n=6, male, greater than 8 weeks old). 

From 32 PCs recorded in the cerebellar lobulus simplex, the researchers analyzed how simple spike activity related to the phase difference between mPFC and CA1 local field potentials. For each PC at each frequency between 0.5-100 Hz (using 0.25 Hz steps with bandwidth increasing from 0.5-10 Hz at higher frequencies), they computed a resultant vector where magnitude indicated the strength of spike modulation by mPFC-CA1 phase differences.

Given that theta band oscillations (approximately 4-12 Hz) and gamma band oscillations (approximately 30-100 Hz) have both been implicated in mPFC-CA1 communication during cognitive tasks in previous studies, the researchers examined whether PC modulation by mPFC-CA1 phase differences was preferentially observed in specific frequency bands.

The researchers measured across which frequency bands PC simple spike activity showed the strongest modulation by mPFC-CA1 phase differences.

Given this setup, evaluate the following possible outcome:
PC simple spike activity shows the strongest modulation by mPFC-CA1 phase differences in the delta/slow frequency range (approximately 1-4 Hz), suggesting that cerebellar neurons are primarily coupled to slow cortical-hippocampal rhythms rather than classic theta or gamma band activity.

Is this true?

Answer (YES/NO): NO